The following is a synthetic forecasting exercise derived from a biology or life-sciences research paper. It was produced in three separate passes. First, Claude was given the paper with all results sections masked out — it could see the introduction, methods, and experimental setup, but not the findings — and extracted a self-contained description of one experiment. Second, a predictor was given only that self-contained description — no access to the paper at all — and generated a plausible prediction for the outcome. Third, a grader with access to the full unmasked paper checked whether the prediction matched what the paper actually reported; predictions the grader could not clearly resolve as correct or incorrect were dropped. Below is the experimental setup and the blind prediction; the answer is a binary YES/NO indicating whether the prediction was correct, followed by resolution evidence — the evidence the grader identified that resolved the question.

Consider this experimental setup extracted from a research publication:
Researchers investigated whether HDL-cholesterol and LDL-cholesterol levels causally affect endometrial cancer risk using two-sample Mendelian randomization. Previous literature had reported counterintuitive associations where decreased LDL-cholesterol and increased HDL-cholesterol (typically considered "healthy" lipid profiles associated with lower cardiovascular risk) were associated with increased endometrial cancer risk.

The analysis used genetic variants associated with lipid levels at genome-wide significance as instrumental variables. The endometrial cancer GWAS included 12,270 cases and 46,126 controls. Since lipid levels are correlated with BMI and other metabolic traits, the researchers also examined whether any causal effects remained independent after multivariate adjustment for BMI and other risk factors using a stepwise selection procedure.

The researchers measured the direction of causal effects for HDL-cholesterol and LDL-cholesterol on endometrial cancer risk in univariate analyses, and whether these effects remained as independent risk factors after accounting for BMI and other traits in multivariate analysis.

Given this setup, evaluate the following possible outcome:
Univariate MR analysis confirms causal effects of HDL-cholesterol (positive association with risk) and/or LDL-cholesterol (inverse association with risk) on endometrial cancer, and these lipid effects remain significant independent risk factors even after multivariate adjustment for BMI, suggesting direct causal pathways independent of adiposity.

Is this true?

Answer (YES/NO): NO